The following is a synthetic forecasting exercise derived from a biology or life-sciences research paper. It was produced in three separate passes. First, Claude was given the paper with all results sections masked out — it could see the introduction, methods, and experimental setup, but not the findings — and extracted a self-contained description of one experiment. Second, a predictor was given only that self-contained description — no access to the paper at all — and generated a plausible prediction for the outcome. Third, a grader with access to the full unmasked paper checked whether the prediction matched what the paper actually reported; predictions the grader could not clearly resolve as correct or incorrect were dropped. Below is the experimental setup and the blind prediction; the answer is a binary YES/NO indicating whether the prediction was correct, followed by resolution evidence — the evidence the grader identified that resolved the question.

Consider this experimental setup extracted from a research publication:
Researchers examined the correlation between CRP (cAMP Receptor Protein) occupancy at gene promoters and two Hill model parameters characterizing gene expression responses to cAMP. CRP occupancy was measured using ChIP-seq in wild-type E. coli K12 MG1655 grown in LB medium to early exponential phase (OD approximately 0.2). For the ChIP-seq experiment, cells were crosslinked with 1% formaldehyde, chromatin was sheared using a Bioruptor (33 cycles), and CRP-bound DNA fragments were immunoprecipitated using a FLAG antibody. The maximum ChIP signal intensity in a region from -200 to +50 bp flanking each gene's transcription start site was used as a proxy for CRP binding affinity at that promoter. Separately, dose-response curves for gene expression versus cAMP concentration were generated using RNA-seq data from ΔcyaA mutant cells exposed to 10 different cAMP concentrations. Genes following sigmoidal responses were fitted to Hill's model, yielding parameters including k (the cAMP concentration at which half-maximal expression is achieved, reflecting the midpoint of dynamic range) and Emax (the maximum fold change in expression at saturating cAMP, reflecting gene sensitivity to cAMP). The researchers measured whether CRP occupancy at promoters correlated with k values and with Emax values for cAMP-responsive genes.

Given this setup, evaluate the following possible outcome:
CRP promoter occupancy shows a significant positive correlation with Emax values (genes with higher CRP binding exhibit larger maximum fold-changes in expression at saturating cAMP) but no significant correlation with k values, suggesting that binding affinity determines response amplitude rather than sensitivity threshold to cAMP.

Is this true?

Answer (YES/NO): YES